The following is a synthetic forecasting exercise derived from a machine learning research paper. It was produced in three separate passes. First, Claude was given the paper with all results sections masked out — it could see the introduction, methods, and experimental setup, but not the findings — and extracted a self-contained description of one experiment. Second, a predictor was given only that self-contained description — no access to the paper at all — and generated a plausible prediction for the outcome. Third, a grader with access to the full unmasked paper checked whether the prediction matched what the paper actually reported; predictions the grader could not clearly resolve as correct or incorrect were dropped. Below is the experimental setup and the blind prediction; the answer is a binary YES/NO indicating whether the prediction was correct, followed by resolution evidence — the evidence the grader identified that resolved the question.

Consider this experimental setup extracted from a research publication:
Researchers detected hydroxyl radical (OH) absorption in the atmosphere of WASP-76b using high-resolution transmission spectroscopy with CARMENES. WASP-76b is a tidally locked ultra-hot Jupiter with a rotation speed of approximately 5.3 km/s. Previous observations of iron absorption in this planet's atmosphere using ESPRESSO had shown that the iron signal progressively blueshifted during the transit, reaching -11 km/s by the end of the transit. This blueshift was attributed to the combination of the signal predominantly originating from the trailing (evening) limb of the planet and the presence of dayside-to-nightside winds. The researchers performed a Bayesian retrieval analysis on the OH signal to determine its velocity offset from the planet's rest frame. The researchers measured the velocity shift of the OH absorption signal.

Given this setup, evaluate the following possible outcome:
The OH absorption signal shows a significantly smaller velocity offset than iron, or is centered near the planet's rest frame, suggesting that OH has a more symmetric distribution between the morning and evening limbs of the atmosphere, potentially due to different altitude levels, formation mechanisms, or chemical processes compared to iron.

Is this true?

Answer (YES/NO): NO